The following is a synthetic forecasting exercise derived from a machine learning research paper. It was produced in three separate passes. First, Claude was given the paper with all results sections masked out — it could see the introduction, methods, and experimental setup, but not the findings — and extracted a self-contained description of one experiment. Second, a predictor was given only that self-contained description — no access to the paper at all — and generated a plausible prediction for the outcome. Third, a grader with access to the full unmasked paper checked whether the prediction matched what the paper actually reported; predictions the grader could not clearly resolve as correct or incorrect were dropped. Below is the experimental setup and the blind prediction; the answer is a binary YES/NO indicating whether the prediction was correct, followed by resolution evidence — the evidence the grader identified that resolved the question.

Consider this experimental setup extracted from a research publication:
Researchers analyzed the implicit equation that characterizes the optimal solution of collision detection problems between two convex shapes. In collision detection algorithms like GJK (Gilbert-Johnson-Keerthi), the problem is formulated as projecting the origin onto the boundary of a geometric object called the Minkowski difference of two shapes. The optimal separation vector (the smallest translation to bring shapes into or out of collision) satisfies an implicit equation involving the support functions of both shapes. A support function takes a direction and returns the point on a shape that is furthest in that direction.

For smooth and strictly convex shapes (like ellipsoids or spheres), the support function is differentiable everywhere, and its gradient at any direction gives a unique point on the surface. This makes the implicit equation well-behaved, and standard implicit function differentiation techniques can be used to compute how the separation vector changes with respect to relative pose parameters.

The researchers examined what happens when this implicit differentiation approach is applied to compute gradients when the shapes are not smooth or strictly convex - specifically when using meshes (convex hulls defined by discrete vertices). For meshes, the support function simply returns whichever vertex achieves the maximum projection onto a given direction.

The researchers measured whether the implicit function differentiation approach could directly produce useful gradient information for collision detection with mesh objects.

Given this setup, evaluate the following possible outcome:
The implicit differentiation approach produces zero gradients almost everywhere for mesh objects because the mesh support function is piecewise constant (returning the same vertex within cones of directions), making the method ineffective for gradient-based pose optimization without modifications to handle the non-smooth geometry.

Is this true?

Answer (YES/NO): NO